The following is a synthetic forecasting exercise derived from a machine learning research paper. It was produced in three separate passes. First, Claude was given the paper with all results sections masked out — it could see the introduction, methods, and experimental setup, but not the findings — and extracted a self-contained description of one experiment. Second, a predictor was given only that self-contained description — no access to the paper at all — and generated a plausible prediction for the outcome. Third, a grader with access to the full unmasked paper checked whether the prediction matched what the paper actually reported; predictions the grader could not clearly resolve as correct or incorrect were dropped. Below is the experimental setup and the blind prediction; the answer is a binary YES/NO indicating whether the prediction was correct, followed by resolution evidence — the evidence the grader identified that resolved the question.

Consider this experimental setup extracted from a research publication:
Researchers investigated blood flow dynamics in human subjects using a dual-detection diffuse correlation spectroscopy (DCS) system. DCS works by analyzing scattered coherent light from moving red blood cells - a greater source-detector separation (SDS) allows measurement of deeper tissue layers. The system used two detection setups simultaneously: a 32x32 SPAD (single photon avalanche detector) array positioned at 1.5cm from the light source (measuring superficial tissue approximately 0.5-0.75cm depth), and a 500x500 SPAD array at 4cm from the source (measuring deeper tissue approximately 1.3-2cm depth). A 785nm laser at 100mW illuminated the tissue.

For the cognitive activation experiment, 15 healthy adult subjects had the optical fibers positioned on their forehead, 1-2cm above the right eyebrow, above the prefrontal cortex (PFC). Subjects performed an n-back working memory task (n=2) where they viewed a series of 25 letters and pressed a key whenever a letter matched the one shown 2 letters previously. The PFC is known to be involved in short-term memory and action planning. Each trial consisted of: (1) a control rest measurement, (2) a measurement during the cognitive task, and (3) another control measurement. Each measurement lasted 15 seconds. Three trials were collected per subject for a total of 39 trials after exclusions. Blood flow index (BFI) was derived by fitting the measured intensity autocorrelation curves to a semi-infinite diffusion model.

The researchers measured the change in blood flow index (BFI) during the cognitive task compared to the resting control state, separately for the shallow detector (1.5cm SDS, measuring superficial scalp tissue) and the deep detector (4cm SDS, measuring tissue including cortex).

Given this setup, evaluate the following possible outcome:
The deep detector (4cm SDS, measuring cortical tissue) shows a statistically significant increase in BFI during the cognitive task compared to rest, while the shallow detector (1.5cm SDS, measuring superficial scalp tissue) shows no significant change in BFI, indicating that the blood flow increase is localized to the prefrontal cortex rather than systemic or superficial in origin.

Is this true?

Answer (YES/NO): YES